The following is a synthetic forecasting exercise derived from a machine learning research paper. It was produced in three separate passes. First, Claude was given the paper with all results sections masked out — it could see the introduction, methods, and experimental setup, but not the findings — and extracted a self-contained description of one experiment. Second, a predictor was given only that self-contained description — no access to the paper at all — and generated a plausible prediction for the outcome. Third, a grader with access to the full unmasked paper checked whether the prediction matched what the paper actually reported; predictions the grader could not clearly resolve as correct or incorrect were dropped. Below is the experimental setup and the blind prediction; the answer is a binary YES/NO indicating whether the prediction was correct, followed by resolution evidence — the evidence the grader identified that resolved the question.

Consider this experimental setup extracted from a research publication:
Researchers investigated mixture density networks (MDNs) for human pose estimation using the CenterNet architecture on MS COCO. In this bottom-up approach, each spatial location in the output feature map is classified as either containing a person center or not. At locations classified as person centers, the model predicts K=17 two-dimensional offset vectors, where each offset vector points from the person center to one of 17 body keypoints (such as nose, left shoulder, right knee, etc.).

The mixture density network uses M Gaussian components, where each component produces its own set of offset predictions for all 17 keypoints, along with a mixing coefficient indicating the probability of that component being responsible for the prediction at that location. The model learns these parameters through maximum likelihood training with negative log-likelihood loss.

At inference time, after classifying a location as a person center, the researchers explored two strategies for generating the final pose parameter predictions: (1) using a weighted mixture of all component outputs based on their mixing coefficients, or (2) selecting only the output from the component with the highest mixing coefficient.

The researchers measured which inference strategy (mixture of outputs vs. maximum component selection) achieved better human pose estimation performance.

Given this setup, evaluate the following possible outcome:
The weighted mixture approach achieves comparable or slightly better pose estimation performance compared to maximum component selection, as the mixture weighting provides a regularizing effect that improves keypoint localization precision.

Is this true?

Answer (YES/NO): NO